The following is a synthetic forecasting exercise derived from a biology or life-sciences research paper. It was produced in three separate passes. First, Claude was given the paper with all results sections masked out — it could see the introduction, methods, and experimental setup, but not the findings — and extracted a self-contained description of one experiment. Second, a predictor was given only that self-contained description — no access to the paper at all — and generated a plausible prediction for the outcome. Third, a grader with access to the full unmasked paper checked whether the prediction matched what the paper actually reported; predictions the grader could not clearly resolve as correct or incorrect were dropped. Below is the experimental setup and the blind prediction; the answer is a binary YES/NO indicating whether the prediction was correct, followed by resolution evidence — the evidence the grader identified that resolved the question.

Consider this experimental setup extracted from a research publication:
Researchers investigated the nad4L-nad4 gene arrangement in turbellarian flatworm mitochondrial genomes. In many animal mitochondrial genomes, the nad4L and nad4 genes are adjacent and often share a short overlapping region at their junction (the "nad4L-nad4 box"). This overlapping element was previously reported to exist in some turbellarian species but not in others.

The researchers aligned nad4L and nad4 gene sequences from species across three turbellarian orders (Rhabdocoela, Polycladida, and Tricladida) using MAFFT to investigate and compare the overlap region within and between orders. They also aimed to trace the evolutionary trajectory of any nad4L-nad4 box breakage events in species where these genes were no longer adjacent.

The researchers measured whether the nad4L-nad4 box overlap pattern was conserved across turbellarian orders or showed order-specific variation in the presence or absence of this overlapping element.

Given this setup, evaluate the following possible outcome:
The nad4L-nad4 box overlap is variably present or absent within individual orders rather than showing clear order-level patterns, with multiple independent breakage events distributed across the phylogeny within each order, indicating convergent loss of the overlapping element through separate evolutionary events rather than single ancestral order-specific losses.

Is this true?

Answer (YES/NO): NO